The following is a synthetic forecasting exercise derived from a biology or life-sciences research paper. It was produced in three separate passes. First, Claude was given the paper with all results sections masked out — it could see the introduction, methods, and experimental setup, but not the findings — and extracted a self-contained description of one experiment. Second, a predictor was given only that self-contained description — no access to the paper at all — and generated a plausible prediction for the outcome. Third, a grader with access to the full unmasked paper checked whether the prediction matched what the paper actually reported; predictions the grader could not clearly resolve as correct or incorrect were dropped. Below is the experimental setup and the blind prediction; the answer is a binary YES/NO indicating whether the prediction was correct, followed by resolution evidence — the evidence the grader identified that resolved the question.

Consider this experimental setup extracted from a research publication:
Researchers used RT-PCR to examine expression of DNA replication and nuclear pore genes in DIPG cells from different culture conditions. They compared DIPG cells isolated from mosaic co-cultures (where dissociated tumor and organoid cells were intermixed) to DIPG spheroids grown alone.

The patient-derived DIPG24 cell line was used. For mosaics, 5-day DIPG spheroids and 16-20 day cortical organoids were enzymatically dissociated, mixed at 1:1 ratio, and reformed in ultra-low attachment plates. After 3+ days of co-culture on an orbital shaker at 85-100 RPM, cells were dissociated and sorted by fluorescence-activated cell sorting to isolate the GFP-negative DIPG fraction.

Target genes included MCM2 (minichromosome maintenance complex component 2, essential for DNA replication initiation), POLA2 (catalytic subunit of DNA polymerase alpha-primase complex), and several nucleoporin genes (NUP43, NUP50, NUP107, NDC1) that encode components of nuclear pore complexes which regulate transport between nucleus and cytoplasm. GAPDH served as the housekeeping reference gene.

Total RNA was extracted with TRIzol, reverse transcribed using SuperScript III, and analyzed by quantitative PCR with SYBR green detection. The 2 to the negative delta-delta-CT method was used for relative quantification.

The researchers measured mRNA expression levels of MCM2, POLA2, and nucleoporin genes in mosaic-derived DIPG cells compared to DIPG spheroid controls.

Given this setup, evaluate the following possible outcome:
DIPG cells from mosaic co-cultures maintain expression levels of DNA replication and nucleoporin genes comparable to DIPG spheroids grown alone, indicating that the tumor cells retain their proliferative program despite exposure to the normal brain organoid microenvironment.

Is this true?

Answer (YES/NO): NO